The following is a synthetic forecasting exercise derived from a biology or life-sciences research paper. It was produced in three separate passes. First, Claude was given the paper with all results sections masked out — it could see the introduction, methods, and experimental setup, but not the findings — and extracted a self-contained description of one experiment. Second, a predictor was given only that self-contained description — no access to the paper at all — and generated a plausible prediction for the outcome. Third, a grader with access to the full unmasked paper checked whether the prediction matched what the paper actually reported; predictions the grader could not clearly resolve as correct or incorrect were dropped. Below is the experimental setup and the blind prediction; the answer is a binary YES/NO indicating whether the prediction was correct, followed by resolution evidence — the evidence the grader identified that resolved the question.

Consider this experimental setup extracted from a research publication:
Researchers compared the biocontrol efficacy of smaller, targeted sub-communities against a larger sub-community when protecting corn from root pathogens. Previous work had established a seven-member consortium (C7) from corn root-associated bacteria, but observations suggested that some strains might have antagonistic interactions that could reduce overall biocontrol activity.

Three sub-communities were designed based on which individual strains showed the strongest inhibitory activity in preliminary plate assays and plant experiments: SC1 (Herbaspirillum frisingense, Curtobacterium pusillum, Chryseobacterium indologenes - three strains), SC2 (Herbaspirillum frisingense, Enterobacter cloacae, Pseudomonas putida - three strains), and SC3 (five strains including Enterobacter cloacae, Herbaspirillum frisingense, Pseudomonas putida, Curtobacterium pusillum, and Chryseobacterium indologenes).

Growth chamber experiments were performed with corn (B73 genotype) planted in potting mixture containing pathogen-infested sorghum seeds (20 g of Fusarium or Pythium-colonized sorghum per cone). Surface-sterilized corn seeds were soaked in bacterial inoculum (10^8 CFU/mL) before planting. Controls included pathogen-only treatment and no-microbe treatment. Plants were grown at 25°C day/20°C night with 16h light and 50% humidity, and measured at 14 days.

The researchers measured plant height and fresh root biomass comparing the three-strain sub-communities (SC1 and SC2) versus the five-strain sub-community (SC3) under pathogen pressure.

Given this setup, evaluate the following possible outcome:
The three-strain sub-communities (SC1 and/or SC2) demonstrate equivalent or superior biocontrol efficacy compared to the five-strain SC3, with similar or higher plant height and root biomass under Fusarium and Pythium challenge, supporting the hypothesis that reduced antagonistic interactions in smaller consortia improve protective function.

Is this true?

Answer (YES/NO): YES